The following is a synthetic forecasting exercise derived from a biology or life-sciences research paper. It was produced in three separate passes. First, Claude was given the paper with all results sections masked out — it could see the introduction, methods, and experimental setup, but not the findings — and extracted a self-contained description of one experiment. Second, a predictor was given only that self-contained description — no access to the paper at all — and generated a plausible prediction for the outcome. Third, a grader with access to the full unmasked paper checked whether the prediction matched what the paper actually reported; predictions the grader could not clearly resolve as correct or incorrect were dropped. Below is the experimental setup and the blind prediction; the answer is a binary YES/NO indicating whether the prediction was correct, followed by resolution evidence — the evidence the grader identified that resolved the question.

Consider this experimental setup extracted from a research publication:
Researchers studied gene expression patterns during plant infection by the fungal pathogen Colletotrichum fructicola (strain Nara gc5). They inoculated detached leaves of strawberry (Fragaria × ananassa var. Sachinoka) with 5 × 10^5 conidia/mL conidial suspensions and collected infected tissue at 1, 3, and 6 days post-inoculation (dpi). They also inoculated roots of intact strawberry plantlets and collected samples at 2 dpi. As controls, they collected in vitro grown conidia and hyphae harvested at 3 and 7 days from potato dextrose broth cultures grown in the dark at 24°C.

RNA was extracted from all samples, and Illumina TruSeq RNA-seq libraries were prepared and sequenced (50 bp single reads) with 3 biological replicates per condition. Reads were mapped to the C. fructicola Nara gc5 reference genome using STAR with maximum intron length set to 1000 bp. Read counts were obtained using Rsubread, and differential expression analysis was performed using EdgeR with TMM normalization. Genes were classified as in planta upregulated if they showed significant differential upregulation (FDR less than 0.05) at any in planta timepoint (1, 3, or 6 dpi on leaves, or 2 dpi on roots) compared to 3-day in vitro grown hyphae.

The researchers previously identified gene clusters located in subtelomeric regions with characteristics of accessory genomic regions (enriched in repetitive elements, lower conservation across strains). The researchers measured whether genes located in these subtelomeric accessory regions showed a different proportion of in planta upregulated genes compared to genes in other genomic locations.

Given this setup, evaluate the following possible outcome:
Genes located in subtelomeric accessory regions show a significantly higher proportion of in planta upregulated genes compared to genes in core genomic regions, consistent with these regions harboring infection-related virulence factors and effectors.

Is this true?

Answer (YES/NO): NO